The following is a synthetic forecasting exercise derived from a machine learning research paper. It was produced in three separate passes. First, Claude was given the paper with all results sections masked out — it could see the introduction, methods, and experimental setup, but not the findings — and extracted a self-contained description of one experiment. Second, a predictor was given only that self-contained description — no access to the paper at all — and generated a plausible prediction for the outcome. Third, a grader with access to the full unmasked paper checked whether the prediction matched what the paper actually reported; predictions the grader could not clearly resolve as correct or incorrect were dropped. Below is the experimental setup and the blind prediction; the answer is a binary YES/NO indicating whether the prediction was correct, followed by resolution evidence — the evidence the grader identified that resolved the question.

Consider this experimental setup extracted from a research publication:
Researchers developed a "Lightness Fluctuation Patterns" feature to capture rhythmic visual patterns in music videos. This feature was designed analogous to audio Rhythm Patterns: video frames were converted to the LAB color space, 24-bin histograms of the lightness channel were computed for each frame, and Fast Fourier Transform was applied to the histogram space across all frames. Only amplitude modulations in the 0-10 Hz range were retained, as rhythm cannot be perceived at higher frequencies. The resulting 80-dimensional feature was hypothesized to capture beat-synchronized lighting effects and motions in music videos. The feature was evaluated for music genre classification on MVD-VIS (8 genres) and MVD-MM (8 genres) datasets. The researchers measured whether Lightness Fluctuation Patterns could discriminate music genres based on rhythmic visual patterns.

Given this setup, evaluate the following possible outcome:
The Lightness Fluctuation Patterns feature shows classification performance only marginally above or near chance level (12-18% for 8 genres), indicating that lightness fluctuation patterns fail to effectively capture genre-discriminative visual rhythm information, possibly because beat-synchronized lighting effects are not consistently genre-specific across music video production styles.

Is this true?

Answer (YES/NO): NO